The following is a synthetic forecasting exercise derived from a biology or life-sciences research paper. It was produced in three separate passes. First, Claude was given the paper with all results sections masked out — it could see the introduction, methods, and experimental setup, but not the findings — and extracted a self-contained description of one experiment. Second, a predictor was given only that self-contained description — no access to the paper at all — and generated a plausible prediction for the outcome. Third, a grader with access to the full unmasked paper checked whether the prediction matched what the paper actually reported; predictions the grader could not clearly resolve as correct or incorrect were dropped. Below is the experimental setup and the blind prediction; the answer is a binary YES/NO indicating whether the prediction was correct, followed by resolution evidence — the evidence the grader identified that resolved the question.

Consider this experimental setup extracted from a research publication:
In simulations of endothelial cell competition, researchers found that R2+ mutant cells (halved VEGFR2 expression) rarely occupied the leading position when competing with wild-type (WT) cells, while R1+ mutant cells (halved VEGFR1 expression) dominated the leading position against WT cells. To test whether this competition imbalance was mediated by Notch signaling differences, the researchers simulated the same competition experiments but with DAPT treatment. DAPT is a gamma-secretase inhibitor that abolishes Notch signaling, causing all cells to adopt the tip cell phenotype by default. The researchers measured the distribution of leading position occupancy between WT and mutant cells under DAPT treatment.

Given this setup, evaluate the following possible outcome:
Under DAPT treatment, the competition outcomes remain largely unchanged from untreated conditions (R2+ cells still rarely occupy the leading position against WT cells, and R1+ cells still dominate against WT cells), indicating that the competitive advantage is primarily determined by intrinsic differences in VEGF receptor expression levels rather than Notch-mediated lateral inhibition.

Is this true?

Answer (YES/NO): NO